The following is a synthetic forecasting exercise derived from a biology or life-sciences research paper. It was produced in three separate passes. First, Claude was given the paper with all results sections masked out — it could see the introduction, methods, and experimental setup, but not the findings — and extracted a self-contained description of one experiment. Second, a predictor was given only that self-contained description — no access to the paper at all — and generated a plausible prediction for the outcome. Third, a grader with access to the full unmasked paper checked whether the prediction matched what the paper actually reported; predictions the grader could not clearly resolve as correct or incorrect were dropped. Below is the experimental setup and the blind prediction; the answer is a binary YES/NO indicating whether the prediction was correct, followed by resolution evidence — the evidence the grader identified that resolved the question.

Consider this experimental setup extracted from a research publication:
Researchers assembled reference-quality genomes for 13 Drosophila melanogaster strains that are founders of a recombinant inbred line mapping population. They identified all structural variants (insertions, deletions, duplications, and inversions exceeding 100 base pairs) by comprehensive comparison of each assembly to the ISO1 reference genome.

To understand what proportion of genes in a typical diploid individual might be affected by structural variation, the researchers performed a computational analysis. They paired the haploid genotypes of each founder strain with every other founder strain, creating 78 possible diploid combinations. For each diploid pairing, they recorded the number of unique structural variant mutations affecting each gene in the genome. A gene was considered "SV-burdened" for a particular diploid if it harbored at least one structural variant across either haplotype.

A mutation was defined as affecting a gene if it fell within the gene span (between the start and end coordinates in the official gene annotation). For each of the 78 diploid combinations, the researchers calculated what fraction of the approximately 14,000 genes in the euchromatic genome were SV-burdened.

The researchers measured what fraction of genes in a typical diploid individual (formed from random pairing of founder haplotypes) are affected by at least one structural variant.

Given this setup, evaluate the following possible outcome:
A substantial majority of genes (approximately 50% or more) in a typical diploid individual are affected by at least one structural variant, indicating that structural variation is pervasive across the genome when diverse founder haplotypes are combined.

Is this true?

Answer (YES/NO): NO